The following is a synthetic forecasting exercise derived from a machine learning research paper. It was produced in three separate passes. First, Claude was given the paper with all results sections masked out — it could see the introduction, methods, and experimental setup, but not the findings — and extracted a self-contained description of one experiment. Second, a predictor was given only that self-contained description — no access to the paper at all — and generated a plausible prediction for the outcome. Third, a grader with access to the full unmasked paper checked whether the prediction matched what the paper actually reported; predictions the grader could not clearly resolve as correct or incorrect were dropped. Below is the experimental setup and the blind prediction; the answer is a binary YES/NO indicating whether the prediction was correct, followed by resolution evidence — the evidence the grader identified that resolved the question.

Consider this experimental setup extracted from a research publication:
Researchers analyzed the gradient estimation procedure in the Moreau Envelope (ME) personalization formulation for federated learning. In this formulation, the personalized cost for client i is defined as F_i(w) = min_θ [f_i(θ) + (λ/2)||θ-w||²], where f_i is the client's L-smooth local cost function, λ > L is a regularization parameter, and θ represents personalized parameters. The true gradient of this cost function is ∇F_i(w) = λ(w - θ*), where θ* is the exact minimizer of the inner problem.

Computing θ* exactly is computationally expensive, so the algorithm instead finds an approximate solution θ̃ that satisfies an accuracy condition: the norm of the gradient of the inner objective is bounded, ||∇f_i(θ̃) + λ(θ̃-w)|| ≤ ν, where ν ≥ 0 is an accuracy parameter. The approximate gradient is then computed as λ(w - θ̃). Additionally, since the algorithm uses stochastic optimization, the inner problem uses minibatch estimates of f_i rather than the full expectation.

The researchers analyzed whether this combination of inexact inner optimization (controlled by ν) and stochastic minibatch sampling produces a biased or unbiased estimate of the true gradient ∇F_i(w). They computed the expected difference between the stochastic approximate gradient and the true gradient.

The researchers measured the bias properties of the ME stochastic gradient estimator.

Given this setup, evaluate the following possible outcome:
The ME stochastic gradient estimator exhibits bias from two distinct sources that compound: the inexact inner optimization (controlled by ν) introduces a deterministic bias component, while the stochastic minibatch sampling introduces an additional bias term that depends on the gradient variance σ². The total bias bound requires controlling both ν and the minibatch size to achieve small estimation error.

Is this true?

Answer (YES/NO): NO